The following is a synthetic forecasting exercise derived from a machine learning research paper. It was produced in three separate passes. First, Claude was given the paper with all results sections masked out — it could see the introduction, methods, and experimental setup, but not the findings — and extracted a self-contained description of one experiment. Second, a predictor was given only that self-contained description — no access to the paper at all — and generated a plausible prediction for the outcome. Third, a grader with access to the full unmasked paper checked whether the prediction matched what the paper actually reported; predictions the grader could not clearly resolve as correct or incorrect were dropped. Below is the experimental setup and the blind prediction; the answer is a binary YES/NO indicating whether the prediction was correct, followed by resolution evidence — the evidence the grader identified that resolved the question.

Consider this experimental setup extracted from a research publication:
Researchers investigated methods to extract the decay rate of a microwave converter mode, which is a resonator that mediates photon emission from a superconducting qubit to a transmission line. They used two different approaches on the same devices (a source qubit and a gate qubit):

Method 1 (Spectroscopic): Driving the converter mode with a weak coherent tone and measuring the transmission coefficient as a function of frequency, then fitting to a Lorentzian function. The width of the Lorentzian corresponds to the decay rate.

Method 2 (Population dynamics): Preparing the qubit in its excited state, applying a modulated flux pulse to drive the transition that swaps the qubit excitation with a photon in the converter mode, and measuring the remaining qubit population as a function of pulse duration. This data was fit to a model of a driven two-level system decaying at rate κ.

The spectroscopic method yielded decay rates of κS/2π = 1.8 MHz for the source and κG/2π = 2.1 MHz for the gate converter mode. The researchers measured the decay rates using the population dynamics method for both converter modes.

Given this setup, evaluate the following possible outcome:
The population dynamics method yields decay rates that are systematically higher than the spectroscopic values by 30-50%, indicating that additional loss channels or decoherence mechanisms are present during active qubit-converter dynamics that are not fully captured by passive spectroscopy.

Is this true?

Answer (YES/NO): NO